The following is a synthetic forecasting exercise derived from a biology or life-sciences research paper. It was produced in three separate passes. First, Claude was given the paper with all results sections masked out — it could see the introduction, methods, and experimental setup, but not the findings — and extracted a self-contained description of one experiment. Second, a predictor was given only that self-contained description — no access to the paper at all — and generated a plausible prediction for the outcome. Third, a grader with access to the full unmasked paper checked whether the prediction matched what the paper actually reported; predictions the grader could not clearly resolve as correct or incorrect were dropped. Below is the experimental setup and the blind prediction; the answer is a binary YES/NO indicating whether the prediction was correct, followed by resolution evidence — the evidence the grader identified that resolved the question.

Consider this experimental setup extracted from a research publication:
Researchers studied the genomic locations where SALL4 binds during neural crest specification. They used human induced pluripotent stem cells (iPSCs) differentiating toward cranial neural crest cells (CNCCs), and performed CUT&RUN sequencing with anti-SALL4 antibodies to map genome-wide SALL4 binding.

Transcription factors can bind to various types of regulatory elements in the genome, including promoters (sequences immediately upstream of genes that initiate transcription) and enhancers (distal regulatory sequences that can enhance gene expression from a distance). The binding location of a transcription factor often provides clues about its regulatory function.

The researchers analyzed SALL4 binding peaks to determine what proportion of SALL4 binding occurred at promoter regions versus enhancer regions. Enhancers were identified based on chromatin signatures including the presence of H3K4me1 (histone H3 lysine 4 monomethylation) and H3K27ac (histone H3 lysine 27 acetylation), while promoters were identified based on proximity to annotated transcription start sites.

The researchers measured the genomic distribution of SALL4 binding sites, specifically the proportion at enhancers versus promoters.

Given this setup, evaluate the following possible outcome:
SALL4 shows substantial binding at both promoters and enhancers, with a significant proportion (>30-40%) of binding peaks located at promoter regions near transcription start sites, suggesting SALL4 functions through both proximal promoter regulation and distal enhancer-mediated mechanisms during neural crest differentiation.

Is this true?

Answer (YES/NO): NO